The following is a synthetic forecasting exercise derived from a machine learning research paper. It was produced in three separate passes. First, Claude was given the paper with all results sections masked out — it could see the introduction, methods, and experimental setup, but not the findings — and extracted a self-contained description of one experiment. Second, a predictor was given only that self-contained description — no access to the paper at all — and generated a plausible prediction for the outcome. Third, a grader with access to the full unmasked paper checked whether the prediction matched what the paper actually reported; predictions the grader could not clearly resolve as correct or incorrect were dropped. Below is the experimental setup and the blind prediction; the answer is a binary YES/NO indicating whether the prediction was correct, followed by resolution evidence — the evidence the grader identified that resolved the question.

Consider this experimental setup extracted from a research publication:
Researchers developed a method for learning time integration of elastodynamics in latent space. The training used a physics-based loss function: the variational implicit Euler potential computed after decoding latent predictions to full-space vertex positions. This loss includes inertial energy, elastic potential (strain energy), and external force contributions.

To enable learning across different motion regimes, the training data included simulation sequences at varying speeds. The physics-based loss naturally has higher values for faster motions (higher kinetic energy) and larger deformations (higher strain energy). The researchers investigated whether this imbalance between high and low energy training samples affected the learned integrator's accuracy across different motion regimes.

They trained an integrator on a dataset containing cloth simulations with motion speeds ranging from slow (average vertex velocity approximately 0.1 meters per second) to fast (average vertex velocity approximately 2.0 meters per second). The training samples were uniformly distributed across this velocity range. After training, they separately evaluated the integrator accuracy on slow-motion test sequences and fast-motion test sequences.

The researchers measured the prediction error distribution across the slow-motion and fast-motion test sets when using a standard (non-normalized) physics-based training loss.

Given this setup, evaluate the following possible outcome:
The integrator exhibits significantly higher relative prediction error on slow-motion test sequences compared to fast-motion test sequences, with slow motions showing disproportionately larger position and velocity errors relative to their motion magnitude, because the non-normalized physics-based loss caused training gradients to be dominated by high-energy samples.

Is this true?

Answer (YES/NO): YES